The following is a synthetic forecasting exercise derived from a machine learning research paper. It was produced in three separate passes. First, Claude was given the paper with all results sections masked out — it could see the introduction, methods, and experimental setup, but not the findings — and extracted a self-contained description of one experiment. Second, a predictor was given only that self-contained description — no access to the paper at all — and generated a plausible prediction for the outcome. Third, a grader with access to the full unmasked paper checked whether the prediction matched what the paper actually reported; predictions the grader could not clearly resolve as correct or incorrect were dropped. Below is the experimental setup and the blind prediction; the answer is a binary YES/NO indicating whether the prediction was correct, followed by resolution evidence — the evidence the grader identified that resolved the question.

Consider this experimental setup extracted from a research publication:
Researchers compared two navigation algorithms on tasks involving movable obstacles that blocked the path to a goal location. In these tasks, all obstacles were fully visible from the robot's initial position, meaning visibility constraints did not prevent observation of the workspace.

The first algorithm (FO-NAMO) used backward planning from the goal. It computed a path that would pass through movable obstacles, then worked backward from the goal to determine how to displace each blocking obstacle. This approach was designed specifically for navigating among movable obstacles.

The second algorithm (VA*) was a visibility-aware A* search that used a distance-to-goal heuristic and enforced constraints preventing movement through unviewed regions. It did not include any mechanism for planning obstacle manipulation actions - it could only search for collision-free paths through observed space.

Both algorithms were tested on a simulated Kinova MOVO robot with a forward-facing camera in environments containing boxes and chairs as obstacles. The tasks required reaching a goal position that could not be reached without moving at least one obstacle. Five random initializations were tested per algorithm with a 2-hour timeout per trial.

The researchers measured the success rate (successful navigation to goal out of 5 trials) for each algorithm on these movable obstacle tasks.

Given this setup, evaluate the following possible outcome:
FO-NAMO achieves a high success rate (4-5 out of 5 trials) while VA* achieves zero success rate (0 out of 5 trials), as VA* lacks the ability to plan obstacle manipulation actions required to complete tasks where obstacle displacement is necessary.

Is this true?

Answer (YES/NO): YES